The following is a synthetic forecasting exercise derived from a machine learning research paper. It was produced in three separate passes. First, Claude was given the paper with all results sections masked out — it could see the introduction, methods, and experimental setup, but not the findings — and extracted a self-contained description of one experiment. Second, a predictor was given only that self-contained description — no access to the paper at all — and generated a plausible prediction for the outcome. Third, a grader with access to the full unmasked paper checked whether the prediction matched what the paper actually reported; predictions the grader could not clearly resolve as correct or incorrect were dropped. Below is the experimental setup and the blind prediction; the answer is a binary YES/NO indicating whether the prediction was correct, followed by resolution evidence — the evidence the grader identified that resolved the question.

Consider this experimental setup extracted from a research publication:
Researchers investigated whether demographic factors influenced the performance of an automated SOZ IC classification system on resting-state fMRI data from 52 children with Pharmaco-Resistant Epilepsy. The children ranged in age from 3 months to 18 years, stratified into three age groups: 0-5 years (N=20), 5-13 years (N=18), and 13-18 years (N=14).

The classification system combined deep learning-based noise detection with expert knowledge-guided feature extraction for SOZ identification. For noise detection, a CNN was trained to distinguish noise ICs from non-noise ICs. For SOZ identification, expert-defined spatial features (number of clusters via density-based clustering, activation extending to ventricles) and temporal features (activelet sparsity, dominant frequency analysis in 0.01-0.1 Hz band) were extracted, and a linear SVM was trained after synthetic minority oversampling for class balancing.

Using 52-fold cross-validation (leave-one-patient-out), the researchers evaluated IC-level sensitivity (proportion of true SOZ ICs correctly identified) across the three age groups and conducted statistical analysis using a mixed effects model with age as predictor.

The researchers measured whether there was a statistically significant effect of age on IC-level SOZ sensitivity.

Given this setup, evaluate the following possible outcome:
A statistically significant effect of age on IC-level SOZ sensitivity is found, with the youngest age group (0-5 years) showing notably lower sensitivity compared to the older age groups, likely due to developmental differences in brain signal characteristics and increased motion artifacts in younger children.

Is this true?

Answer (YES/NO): NO